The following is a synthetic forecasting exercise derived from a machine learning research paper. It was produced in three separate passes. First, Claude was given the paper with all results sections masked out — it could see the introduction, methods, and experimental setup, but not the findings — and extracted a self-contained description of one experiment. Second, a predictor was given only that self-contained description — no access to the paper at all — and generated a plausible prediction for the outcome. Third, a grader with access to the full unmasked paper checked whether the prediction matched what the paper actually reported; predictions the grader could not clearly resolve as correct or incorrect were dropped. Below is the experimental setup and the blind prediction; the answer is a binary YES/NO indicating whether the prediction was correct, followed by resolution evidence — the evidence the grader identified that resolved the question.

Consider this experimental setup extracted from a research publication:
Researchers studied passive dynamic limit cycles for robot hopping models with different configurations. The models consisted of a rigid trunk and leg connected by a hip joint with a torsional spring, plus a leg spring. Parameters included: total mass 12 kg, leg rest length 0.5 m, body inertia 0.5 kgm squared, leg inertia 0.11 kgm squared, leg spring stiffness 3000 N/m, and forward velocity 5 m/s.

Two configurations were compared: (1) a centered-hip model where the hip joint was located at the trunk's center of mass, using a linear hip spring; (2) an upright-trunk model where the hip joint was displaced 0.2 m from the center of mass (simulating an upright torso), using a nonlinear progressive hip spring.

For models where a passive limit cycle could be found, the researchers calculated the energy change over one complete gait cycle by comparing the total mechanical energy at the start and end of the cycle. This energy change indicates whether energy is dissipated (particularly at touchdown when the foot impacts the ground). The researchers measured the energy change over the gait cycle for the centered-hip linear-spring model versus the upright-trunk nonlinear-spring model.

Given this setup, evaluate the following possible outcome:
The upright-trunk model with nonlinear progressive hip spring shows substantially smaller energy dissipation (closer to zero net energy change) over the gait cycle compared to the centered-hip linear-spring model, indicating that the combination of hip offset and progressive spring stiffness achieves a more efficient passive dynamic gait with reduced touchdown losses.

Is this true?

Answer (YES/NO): NO